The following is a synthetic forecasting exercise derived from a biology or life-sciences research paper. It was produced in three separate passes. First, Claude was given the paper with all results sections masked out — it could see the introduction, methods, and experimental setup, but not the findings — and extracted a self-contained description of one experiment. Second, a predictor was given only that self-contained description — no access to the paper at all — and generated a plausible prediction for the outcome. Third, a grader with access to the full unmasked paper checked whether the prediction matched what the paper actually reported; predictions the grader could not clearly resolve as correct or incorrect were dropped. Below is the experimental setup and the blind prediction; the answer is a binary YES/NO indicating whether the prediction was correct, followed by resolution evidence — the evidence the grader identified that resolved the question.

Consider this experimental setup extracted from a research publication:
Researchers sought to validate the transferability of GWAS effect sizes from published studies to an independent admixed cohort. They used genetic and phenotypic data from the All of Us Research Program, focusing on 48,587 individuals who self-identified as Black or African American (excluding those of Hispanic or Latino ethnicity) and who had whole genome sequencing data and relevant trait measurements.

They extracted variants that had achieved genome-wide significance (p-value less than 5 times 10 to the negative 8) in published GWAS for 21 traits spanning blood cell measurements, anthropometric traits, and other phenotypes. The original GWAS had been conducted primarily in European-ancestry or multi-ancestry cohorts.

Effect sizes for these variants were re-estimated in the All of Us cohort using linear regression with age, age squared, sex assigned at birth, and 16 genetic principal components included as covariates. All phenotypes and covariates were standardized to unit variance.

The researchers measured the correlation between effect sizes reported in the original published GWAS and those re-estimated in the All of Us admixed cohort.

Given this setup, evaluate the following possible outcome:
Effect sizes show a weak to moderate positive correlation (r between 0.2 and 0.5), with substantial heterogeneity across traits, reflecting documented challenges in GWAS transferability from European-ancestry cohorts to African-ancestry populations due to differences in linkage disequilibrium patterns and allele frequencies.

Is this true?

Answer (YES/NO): NO